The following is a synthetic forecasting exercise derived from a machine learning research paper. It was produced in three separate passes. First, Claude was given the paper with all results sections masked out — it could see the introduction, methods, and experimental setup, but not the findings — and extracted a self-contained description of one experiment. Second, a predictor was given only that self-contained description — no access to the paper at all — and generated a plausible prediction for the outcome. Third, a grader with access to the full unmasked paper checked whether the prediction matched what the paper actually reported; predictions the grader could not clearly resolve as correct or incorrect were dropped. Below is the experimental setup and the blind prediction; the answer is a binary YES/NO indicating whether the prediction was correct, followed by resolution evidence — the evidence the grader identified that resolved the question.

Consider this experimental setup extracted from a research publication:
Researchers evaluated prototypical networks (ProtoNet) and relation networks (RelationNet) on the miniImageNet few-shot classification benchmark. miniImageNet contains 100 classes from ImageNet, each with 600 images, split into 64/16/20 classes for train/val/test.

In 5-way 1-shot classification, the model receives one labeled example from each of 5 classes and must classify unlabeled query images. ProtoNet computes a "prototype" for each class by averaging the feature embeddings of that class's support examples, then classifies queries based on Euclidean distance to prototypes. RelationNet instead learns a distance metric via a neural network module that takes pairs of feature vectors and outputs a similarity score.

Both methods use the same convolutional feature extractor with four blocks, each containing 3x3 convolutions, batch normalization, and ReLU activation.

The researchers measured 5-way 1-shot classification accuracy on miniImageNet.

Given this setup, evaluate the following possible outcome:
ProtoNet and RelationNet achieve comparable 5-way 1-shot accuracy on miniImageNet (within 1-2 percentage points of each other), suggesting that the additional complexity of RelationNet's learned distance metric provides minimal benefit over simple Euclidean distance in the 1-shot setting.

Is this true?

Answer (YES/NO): YES